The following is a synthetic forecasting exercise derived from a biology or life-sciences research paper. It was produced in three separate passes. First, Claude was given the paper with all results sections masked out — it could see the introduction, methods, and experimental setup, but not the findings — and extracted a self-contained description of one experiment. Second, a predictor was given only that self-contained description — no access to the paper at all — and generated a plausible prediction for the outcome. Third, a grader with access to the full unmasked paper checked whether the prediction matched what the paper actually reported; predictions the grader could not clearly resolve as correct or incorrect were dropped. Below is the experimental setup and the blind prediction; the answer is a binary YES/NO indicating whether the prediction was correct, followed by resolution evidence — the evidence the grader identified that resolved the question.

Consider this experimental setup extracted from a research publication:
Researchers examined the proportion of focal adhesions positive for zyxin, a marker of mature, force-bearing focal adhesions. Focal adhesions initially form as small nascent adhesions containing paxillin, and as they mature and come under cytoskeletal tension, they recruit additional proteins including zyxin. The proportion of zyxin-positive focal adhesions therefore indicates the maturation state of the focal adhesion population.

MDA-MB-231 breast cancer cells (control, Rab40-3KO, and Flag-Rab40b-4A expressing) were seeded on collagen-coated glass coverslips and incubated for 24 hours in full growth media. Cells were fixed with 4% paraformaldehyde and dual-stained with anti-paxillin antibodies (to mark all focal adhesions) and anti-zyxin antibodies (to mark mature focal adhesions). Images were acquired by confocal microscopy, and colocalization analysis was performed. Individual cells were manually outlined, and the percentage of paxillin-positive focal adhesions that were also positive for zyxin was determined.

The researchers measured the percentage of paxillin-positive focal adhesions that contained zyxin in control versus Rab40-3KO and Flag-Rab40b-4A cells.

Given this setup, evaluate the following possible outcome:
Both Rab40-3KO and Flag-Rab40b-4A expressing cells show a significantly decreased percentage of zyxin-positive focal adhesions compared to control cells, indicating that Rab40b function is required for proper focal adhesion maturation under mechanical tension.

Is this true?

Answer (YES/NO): NO